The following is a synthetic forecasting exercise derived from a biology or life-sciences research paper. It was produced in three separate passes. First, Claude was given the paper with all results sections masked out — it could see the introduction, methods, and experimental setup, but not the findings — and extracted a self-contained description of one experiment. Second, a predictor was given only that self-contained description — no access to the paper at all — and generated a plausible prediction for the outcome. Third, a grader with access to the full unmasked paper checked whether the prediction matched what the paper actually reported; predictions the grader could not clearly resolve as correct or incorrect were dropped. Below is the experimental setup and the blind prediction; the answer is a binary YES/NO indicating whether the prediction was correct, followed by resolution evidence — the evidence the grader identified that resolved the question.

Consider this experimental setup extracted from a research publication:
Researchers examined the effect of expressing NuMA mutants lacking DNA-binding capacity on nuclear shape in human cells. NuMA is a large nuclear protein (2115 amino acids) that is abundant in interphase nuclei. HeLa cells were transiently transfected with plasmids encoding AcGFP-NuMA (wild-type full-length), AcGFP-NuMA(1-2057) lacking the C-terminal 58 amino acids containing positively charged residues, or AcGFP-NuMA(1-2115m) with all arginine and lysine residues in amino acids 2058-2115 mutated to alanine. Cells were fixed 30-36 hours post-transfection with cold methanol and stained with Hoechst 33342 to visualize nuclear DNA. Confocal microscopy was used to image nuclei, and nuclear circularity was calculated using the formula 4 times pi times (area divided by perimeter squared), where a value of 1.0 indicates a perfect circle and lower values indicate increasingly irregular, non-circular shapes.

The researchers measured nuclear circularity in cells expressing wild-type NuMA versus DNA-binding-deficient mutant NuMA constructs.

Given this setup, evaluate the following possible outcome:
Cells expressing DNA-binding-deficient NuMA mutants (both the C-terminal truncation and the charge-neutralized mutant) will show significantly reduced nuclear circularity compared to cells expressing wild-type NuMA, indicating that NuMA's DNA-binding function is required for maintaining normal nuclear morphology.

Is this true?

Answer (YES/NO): NO